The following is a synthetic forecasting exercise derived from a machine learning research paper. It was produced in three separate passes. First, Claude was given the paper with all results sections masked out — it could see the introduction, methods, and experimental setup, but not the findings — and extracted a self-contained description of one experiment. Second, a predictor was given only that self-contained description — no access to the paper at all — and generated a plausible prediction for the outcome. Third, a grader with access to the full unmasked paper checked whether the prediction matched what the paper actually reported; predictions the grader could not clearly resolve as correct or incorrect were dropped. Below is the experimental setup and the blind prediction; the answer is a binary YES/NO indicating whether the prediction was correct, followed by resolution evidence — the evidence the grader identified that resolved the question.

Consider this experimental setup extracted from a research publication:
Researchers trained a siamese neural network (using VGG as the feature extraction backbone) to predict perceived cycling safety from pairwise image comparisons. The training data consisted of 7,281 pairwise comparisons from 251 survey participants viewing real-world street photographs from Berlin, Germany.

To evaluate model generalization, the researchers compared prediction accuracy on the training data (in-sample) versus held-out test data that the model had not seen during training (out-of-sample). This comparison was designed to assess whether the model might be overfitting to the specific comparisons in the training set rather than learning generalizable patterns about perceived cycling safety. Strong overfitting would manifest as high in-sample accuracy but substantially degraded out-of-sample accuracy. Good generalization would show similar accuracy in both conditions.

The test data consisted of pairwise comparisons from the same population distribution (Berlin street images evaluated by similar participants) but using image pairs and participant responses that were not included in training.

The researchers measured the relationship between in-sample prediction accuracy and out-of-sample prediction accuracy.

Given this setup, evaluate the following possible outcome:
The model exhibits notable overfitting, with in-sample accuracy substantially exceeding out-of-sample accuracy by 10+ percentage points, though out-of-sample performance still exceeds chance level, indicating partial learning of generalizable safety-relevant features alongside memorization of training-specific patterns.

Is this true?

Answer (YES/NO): NO